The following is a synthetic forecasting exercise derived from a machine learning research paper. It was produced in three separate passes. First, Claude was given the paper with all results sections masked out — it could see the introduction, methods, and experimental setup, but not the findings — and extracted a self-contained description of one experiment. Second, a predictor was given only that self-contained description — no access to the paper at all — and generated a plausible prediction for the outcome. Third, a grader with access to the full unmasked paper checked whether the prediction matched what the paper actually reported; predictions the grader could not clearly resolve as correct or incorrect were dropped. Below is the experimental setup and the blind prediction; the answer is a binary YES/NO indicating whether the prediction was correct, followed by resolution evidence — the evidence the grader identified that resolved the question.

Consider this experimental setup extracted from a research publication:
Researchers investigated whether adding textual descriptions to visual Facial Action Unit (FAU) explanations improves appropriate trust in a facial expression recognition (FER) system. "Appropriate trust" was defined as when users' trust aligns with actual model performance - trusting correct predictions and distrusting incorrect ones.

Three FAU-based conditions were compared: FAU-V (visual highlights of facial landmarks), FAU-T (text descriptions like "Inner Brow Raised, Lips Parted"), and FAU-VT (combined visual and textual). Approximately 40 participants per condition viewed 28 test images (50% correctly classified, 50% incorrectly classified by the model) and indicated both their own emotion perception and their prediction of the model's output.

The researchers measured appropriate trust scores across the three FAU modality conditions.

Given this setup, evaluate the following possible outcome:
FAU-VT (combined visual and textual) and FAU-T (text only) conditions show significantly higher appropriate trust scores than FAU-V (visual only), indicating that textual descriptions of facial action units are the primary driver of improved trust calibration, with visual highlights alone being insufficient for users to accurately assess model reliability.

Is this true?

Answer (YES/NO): NO